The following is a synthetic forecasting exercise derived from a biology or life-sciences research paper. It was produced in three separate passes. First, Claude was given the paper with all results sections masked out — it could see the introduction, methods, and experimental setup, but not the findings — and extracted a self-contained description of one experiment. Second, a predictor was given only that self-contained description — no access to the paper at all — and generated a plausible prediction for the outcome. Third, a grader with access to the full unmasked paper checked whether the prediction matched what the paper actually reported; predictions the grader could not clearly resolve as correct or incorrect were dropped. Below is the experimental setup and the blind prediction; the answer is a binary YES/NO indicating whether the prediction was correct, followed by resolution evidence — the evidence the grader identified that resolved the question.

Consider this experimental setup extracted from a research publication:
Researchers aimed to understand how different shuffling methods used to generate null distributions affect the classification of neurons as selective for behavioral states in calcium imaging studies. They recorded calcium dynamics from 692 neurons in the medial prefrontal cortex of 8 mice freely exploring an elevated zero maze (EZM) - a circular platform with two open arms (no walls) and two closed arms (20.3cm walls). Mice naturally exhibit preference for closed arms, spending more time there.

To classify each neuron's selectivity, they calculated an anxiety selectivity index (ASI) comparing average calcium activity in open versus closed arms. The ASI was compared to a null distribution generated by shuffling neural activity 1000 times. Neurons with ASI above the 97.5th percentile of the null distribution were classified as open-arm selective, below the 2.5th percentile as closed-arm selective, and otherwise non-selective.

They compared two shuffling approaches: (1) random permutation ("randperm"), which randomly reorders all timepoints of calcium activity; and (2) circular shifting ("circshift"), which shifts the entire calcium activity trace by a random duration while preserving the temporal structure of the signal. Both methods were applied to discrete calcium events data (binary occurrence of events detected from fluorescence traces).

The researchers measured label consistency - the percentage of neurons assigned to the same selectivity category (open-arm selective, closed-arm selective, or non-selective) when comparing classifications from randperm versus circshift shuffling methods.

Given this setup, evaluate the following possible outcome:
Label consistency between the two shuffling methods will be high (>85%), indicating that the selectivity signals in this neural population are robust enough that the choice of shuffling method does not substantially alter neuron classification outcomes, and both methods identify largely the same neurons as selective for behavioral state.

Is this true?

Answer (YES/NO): NO